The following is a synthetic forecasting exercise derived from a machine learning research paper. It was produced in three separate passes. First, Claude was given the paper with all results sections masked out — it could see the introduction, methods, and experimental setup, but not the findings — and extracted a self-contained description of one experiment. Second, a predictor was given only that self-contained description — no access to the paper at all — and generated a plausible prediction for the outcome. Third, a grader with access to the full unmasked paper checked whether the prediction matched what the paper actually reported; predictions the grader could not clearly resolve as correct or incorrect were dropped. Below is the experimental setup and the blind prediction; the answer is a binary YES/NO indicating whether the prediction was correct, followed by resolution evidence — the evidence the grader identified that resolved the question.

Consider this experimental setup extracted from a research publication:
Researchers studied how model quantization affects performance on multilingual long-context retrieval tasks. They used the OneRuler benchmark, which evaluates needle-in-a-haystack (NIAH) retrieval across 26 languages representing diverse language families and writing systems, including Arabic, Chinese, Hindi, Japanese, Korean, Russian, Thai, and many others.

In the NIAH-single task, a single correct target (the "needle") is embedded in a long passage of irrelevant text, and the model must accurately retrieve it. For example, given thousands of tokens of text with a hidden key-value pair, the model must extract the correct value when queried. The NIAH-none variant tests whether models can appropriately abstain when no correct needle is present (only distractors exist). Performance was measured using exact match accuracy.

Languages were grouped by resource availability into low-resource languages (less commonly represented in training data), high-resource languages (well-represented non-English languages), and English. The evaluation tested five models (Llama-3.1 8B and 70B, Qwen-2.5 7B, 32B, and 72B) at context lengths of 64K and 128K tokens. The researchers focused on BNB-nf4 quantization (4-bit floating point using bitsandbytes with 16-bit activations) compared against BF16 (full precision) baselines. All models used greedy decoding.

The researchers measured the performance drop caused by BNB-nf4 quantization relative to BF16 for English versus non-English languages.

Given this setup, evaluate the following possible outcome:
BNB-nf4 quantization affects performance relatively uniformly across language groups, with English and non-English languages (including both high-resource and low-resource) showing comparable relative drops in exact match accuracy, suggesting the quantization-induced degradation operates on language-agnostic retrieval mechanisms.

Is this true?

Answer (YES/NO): NO